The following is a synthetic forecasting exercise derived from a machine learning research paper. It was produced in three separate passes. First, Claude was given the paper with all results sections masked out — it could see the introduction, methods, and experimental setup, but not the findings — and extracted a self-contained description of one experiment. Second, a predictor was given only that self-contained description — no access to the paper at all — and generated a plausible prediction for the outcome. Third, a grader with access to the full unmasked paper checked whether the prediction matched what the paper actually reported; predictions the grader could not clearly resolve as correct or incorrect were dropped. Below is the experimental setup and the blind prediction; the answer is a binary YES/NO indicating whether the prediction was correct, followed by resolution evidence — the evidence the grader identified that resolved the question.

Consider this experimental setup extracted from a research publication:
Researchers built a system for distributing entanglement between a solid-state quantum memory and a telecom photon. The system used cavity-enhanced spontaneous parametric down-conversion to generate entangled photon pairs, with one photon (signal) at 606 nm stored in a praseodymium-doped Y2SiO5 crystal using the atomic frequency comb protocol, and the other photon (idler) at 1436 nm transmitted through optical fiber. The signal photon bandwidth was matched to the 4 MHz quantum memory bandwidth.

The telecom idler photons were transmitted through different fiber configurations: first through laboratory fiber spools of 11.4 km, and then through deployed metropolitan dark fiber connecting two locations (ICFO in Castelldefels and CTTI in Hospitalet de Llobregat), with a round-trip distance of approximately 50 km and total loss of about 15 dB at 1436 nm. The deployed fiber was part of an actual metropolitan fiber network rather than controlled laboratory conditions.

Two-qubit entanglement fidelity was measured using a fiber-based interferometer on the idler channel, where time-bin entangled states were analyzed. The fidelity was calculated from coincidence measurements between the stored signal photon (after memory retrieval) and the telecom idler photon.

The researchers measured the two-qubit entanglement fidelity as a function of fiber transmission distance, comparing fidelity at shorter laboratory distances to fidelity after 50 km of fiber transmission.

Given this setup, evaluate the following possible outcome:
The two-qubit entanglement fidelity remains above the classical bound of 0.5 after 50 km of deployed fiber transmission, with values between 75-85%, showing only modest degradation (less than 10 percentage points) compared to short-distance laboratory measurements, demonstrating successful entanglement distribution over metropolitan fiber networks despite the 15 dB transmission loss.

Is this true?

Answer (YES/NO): NO